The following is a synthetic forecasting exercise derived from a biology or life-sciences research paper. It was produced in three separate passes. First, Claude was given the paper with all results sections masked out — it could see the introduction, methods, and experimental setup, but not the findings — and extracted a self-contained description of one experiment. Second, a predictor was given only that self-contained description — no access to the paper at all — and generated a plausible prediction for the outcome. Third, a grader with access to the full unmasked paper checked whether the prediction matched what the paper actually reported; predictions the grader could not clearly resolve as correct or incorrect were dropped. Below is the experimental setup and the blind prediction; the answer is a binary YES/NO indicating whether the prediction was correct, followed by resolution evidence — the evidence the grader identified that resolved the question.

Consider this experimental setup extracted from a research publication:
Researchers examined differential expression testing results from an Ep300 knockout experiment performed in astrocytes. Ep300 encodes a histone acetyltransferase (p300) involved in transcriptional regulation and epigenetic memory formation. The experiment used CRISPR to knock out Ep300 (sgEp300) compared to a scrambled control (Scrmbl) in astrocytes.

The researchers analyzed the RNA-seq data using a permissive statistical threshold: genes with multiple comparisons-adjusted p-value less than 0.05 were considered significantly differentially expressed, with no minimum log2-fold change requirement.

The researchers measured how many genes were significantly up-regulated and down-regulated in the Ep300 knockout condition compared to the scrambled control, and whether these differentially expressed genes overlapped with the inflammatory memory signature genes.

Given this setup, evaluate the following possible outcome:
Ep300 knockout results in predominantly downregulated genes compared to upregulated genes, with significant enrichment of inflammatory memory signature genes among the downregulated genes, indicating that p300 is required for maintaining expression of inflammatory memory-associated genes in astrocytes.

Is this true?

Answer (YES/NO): NO